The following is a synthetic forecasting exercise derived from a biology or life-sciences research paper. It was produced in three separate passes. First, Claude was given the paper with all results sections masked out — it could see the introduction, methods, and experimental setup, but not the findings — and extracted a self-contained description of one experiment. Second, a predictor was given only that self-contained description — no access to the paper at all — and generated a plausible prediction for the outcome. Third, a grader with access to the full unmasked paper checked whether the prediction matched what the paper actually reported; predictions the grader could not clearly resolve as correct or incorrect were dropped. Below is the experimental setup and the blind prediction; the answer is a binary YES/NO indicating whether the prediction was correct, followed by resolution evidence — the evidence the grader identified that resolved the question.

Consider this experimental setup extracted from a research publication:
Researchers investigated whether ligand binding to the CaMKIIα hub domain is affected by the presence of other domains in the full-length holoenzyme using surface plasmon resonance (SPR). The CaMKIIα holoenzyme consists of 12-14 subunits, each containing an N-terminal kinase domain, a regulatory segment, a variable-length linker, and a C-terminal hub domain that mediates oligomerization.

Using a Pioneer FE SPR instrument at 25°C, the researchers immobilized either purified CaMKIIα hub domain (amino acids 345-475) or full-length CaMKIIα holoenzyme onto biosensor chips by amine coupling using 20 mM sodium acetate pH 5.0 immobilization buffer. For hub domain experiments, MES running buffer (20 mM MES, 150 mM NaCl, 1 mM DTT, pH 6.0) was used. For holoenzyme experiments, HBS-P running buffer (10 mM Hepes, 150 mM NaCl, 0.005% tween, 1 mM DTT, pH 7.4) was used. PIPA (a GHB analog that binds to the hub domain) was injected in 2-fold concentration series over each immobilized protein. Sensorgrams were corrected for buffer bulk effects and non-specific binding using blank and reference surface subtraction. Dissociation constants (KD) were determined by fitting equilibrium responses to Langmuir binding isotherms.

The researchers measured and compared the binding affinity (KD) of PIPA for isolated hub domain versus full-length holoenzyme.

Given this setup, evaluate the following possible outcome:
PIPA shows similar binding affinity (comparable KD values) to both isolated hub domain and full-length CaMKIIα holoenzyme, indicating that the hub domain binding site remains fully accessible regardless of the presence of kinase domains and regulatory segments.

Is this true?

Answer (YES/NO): YES